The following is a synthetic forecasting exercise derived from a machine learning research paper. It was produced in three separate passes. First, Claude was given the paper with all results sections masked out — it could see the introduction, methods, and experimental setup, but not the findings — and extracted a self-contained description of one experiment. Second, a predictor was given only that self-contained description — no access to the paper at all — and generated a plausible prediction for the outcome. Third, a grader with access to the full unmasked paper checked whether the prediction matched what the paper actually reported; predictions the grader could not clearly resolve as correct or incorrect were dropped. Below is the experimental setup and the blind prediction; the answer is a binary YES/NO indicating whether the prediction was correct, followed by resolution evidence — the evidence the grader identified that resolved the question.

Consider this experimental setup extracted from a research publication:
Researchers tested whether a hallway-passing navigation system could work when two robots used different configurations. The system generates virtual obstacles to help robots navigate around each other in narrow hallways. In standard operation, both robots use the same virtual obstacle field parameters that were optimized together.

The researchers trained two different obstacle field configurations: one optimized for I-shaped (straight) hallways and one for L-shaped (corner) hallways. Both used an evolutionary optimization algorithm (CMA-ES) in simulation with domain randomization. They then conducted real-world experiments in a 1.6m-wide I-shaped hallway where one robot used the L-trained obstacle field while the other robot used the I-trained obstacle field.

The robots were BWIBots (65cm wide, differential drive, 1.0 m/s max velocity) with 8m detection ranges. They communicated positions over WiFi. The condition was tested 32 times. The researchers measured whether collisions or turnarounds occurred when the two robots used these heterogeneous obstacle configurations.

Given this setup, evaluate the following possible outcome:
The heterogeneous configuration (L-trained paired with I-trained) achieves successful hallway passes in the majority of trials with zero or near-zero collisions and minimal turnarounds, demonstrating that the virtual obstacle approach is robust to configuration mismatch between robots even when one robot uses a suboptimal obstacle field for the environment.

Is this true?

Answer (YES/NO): YES